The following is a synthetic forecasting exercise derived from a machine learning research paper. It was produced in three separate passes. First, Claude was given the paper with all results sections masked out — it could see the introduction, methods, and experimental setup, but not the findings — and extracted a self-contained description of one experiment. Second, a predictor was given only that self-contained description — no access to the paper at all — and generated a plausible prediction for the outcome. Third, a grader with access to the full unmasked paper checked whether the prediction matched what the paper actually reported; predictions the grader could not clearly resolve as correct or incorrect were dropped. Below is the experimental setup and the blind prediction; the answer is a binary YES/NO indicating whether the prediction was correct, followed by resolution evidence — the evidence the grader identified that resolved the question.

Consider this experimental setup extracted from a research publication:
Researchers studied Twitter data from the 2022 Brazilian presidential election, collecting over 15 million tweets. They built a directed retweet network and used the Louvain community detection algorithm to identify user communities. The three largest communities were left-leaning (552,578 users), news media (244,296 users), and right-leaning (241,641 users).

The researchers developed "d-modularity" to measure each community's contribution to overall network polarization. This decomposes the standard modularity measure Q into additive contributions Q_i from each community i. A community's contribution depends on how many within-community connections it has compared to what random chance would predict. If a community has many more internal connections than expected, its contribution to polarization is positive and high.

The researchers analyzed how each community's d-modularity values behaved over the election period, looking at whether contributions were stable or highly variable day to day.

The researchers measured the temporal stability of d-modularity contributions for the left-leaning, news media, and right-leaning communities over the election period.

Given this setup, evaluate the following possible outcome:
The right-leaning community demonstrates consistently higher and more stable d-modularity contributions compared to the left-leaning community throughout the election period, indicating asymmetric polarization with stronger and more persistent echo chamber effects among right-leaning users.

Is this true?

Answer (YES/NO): YES